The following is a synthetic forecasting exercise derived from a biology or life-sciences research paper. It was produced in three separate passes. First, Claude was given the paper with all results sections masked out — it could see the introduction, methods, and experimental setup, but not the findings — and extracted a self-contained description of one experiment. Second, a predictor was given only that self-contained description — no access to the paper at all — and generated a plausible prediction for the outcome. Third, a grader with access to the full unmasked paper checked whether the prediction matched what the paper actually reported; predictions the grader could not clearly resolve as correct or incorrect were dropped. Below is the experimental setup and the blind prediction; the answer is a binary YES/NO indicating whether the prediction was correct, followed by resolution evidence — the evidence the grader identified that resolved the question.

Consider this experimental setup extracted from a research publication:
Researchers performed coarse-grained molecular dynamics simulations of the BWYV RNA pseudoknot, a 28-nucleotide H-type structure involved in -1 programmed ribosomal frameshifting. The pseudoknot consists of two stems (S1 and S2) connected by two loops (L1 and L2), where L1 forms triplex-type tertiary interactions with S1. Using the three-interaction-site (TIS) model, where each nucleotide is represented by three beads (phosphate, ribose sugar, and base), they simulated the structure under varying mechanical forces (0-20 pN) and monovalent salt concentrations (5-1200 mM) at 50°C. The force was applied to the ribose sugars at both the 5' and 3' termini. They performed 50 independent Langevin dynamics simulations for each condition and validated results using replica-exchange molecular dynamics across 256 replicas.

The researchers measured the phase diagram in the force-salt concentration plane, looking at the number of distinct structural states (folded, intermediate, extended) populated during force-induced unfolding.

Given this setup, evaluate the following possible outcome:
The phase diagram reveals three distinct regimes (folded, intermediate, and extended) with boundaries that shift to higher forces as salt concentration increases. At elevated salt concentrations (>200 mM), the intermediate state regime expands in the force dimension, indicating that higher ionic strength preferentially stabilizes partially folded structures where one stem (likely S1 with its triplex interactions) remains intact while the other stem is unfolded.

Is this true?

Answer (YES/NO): NO